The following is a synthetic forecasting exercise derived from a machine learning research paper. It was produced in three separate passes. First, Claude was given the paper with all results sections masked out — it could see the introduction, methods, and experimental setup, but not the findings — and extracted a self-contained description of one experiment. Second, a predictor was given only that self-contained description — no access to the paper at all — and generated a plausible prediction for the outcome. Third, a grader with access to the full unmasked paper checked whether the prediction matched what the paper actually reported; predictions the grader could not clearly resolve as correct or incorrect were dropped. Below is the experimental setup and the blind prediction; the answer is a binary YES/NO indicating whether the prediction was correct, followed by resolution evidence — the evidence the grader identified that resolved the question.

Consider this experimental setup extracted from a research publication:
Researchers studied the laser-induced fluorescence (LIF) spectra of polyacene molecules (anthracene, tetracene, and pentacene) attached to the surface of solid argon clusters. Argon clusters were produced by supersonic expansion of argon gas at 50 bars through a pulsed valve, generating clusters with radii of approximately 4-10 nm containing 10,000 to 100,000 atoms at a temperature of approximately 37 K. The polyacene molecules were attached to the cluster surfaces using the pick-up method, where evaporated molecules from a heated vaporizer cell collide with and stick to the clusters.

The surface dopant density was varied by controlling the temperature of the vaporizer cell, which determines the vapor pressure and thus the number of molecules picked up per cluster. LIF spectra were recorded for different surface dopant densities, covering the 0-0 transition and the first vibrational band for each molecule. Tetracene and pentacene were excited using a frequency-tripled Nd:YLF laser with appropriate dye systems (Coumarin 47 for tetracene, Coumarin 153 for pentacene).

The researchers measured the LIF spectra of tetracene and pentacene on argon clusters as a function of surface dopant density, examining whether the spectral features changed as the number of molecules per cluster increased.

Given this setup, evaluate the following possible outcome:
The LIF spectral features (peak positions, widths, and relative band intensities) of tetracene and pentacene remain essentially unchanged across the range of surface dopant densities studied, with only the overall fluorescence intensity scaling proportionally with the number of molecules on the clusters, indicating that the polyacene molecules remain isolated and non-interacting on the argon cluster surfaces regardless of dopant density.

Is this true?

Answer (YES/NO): NO